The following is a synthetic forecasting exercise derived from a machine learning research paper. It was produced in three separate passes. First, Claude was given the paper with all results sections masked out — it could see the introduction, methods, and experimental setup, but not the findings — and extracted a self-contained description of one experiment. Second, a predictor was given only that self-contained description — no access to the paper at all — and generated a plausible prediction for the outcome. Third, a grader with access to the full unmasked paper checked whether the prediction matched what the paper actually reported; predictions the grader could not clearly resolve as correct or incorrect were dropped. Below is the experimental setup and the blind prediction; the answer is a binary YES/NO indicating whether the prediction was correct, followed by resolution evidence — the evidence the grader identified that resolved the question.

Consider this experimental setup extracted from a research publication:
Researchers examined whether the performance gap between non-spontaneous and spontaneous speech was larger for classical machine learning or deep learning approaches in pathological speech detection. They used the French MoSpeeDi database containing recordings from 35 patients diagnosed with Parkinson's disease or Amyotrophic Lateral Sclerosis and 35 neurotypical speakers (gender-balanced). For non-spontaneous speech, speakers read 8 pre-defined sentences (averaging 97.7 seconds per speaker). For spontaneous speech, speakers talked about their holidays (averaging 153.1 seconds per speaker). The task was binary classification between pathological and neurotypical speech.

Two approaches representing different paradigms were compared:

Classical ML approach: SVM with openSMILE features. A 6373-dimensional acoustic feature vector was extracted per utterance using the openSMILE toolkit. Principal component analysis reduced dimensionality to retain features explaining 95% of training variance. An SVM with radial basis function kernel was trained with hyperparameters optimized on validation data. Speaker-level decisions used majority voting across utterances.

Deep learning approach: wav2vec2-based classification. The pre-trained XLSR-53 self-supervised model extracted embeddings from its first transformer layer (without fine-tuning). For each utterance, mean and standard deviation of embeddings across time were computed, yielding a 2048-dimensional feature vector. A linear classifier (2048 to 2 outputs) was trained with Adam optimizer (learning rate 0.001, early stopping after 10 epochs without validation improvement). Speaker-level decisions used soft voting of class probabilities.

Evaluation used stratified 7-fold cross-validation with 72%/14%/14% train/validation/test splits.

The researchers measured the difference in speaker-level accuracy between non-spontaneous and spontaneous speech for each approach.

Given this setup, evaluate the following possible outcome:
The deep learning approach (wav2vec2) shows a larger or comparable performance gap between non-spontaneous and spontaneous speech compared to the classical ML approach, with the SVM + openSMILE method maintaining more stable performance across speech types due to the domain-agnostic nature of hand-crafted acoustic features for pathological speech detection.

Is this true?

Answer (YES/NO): NO